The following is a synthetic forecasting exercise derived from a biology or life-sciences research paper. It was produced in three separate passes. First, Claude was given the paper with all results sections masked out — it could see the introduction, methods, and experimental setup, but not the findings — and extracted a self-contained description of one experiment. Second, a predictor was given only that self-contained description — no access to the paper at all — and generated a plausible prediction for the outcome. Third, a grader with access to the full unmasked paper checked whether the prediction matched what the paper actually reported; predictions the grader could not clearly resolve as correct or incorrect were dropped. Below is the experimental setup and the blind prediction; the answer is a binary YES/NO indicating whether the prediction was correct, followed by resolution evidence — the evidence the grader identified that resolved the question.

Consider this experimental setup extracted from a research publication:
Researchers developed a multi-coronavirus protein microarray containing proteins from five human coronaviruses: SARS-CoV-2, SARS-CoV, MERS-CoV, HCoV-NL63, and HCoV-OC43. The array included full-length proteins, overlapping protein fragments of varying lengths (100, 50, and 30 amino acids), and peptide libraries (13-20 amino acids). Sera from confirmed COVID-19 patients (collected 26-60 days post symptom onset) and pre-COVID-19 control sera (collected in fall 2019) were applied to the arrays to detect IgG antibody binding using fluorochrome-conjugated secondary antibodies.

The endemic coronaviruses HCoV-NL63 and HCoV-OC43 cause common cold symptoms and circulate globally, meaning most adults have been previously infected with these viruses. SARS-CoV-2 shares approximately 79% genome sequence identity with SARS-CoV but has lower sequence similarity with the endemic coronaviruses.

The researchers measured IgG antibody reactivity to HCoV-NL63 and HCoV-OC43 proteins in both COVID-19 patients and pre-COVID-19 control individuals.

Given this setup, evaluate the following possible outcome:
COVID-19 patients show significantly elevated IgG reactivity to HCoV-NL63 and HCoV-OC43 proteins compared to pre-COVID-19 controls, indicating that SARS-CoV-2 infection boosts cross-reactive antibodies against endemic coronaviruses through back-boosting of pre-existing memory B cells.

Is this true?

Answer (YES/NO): NO